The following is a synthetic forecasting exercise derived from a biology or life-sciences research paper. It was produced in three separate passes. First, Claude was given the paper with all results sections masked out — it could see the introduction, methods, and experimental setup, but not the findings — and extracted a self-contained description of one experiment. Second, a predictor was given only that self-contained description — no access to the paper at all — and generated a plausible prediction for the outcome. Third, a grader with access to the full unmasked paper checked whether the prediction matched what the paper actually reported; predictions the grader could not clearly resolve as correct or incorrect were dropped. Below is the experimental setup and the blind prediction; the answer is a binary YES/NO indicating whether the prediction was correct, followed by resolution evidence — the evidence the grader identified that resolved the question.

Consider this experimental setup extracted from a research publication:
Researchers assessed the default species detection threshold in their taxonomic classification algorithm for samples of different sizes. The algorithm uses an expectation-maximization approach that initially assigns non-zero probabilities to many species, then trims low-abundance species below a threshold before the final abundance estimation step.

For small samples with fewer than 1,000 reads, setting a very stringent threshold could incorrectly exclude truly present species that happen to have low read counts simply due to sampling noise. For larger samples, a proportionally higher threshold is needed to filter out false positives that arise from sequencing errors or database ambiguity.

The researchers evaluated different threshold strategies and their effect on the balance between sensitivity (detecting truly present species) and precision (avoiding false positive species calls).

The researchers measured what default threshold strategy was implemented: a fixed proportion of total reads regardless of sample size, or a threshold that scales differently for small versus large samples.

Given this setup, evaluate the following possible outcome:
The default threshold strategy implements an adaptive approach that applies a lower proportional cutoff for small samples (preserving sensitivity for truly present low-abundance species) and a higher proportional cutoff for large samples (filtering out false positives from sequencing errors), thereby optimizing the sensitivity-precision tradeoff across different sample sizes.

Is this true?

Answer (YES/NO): NO